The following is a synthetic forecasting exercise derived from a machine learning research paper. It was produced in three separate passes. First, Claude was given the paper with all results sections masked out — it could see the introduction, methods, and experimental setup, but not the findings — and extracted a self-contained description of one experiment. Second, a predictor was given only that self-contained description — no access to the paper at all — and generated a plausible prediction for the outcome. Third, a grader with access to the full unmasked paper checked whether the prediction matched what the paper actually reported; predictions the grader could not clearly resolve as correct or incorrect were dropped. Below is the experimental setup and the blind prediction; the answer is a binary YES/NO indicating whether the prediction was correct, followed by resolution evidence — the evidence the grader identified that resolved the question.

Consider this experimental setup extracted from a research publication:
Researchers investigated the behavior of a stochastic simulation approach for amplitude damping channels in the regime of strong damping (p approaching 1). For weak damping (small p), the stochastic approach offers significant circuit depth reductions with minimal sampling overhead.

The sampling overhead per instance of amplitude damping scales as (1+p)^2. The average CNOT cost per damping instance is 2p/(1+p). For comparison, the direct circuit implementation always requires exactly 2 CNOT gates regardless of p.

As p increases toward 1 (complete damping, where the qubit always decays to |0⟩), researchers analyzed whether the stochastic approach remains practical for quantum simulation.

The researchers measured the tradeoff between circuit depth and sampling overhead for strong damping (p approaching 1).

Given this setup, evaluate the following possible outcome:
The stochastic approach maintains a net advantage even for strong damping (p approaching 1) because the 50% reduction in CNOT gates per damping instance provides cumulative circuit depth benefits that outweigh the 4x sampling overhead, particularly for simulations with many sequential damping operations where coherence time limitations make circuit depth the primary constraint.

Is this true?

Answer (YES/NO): NO